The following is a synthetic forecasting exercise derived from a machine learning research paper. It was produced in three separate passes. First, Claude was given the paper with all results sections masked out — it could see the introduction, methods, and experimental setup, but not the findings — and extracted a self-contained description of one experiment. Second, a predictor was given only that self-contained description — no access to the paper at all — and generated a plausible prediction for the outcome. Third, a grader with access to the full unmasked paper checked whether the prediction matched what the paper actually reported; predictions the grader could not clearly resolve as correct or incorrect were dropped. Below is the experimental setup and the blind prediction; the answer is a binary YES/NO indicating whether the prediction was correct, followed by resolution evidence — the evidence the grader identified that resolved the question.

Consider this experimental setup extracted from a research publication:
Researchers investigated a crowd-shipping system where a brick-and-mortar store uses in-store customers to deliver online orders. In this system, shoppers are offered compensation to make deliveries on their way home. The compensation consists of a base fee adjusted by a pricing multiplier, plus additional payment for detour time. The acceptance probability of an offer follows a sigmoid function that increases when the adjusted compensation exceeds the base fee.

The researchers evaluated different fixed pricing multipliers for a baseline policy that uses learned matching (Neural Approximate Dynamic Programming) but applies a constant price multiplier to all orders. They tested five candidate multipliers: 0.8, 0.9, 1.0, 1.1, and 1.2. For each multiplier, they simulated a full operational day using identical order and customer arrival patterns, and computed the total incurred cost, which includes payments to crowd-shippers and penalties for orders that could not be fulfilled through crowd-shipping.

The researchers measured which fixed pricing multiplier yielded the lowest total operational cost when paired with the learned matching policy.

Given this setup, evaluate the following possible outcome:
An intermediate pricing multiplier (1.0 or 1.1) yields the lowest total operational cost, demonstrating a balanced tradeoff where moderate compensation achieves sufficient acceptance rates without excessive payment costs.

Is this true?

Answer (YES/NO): YES